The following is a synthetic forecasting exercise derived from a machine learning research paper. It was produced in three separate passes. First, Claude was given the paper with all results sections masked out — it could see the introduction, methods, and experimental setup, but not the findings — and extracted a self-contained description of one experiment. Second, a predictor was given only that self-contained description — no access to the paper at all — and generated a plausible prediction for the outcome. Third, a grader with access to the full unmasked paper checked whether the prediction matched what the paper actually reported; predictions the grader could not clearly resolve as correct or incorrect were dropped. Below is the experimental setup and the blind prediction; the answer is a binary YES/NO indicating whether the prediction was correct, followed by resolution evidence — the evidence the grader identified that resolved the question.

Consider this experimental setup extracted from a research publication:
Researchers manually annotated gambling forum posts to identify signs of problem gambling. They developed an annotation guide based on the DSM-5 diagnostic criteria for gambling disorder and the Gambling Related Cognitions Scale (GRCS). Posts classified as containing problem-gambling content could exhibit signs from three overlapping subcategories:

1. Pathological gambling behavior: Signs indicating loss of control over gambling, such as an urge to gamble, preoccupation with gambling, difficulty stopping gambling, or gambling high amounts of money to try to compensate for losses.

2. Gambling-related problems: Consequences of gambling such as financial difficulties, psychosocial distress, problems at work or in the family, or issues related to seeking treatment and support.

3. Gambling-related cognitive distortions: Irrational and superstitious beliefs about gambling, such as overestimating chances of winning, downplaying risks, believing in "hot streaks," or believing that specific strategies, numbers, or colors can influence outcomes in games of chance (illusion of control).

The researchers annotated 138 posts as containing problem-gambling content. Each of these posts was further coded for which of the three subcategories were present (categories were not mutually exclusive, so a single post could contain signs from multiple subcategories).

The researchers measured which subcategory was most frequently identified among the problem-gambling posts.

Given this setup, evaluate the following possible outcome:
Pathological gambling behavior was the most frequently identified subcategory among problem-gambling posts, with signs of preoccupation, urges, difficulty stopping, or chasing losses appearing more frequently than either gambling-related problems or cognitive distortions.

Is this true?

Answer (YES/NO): YES